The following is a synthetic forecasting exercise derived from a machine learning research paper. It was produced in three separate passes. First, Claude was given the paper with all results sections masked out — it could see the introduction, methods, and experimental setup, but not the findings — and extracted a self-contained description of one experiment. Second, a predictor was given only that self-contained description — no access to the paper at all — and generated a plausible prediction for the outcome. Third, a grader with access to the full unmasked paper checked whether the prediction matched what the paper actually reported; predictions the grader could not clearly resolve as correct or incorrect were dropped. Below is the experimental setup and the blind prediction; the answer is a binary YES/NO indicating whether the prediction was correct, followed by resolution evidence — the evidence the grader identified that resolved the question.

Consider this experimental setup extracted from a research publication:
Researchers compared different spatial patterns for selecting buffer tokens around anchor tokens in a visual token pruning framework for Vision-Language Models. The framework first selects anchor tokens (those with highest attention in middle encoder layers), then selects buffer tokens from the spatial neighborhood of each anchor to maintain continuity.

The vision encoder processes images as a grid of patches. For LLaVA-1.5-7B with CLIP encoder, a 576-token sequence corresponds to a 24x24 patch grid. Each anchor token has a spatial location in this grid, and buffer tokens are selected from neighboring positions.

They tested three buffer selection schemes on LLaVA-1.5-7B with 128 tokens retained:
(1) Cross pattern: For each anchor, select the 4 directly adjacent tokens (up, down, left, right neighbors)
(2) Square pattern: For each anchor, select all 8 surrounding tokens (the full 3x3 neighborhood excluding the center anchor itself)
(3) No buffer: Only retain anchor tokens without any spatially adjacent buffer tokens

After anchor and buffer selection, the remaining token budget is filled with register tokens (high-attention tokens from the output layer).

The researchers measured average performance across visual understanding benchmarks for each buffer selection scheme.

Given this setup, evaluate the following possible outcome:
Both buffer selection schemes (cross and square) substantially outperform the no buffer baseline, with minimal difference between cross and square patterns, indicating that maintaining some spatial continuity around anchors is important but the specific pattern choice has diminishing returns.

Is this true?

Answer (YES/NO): YES